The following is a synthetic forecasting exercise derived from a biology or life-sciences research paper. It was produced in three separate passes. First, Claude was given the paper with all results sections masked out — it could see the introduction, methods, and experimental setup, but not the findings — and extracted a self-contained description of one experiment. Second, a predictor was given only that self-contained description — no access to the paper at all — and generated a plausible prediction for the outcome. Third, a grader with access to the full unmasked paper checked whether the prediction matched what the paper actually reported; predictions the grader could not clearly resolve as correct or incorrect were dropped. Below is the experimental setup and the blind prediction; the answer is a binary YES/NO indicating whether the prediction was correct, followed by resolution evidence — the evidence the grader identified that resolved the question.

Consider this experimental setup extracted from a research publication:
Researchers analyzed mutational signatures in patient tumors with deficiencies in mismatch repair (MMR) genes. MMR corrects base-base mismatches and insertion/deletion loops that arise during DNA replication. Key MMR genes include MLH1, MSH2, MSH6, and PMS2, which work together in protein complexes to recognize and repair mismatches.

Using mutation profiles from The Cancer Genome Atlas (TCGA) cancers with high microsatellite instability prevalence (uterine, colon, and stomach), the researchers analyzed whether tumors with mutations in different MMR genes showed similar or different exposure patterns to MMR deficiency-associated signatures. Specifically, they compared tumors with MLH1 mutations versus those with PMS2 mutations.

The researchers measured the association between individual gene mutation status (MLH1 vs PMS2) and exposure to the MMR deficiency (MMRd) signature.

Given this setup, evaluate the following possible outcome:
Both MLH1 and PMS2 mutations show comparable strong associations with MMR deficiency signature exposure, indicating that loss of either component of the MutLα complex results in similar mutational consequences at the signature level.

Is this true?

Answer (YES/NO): NO